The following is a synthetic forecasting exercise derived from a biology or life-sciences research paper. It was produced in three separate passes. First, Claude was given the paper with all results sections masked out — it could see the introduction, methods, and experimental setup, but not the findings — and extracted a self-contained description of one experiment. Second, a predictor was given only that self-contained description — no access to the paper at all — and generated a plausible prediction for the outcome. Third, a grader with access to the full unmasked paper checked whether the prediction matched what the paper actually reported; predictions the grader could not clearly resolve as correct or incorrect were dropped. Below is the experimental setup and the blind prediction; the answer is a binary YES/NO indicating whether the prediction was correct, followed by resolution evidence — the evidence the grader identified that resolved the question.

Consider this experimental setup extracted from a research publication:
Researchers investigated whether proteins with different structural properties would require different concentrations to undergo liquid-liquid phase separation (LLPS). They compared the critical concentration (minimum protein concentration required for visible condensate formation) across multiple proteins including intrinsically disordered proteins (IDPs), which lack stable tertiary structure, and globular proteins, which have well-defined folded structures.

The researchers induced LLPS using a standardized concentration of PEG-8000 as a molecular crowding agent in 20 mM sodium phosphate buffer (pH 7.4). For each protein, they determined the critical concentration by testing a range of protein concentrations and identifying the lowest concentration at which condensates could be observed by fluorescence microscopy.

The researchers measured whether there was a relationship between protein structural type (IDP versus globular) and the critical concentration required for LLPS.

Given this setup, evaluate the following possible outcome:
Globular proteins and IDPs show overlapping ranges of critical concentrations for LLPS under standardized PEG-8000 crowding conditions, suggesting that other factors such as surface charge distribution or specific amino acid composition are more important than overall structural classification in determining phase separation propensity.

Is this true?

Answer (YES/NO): YES